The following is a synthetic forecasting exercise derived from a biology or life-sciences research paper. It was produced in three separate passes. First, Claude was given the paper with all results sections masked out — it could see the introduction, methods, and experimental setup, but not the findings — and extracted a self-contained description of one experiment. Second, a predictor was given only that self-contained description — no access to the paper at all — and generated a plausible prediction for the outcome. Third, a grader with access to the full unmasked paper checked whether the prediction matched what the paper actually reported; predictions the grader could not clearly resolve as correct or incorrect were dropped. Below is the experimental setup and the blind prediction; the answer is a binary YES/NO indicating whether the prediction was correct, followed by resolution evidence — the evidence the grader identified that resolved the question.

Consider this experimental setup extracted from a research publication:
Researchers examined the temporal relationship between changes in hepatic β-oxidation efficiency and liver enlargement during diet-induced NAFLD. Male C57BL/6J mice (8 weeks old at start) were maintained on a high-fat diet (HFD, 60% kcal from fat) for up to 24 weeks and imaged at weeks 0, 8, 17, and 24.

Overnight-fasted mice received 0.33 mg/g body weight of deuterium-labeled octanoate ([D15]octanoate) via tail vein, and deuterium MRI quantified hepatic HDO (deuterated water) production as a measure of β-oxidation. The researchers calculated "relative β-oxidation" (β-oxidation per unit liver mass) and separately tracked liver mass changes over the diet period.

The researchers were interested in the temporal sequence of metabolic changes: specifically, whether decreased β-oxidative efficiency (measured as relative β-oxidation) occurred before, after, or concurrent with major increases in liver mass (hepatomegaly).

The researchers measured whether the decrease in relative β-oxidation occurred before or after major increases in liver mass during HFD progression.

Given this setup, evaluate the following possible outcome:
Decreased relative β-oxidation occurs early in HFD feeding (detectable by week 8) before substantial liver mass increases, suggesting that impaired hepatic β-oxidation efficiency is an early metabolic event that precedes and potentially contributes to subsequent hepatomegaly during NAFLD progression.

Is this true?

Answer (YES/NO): YES